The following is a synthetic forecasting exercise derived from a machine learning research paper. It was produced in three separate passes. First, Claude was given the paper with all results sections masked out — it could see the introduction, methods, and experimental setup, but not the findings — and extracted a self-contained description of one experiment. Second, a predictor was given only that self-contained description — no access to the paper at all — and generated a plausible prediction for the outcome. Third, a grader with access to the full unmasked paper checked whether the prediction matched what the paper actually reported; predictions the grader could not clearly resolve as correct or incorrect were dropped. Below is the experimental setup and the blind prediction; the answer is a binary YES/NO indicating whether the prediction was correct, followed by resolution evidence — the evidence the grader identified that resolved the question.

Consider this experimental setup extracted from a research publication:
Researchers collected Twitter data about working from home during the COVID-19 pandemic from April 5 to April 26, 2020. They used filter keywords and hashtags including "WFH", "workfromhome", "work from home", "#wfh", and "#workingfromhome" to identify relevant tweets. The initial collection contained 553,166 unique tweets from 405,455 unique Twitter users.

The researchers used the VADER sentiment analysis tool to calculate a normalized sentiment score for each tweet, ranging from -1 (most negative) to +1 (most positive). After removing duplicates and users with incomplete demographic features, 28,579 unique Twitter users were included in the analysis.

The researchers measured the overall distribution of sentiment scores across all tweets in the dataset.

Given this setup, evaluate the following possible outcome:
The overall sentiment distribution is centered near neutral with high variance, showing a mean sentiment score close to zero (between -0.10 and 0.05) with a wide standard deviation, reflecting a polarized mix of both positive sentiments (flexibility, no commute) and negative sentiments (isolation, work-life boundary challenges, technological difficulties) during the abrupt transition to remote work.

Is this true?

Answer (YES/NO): NO